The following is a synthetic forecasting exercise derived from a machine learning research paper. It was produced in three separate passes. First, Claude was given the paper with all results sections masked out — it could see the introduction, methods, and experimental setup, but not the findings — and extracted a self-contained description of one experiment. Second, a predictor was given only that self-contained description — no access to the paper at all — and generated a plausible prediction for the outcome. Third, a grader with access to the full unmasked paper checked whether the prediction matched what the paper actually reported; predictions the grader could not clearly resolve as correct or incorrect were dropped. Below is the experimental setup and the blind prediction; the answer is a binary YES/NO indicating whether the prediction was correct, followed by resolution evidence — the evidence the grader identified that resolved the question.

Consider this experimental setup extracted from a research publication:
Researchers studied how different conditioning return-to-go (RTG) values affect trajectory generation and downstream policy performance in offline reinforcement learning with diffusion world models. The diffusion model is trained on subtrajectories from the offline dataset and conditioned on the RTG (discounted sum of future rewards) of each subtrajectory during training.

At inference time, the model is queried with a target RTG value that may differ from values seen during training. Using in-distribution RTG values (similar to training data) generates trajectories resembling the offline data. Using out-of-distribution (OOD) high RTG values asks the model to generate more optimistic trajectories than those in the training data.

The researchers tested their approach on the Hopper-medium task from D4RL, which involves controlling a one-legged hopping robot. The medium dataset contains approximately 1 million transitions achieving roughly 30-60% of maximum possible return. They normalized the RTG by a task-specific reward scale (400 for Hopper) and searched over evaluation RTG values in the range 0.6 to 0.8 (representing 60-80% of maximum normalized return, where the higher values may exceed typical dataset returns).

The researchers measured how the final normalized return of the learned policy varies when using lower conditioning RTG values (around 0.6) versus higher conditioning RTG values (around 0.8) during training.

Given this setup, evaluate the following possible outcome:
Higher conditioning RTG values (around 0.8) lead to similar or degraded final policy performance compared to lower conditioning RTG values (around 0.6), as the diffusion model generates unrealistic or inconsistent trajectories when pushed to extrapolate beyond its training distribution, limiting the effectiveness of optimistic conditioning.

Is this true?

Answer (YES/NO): YES